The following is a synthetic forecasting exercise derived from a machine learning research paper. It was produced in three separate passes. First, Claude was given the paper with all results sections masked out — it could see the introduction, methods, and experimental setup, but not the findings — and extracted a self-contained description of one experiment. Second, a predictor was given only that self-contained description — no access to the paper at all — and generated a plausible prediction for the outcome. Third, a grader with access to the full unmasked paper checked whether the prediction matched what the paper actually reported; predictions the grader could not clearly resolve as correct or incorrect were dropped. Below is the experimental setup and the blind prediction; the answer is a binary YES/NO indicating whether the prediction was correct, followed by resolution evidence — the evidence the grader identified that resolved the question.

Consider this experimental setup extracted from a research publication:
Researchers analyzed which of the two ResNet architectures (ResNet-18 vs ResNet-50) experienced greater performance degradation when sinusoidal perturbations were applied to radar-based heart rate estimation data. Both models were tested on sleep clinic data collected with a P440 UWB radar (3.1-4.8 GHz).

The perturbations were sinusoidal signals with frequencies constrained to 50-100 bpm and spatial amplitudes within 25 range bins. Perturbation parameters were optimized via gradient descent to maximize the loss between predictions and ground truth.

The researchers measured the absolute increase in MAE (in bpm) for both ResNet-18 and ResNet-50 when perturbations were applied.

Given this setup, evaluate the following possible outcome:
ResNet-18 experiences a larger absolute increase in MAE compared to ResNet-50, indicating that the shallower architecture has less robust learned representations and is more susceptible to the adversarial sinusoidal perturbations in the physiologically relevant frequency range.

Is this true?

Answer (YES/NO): NO